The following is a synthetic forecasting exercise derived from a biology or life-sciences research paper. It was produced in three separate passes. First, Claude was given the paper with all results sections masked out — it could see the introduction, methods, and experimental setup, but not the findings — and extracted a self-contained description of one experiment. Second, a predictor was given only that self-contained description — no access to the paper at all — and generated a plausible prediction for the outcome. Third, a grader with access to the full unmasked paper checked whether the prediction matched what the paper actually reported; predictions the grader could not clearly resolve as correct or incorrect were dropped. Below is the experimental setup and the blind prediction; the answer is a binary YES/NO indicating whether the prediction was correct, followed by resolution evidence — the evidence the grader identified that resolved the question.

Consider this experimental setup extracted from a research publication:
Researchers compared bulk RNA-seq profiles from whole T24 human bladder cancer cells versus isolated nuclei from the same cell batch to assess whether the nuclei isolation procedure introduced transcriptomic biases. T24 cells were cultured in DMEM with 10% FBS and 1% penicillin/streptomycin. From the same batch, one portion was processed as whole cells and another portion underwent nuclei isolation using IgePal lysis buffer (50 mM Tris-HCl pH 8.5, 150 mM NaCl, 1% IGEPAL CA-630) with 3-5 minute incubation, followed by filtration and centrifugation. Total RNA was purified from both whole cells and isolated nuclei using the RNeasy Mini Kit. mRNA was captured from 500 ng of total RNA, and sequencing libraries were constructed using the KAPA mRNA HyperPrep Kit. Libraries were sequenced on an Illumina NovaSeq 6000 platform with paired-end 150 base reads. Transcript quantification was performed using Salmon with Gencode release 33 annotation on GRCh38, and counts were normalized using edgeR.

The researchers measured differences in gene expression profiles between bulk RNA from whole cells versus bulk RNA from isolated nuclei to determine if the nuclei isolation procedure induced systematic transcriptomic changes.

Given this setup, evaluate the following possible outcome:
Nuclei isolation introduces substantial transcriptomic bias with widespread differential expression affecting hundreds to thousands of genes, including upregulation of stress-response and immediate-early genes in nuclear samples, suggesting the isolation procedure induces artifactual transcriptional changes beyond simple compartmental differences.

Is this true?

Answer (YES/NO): NO